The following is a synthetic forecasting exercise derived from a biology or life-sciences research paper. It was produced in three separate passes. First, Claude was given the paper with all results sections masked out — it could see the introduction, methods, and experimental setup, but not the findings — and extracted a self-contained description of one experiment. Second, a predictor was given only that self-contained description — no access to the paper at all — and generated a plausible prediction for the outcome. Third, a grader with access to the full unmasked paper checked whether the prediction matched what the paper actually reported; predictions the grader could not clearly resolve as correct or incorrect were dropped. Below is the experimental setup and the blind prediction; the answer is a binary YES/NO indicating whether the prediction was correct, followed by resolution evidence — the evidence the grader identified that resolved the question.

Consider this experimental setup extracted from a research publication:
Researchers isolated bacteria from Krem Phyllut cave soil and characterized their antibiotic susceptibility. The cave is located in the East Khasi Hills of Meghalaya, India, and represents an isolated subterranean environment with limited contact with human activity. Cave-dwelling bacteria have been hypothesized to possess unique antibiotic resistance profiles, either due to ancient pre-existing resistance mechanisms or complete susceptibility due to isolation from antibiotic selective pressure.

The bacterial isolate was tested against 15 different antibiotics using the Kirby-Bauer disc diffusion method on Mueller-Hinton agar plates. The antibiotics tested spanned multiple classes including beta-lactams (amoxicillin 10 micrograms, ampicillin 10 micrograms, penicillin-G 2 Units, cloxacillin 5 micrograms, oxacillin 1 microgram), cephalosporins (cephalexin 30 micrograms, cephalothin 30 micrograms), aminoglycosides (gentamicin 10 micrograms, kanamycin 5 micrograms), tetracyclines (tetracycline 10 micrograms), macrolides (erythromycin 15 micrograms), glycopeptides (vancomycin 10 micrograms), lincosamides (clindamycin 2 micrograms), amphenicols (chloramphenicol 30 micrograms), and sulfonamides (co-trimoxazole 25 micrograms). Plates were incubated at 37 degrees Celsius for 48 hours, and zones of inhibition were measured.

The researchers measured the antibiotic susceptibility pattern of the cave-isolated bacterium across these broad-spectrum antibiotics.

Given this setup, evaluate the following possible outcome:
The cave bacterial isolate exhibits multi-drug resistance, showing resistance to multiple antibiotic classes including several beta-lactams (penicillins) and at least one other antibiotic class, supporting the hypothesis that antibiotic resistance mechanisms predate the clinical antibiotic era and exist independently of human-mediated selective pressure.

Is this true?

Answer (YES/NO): YES